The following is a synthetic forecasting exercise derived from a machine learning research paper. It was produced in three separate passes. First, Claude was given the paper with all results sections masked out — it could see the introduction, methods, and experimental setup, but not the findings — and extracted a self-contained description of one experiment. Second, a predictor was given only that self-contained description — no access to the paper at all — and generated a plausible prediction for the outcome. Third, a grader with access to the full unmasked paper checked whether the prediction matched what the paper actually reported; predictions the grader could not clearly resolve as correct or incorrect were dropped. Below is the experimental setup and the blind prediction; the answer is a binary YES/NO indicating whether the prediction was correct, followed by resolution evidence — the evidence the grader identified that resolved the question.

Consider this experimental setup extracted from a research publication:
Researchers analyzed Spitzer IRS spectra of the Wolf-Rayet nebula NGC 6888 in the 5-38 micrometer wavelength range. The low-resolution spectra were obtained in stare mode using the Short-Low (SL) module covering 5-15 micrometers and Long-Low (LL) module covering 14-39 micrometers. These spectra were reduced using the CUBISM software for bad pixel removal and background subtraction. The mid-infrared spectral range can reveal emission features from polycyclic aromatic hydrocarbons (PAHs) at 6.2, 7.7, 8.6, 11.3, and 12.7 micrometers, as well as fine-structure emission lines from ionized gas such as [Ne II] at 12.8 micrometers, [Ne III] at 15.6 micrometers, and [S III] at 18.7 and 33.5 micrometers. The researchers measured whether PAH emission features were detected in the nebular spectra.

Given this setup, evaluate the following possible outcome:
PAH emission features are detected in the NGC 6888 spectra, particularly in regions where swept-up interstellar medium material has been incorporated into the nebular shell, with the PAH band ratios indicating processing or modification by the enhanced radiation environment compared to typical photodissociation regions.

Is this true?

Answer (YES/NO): NO